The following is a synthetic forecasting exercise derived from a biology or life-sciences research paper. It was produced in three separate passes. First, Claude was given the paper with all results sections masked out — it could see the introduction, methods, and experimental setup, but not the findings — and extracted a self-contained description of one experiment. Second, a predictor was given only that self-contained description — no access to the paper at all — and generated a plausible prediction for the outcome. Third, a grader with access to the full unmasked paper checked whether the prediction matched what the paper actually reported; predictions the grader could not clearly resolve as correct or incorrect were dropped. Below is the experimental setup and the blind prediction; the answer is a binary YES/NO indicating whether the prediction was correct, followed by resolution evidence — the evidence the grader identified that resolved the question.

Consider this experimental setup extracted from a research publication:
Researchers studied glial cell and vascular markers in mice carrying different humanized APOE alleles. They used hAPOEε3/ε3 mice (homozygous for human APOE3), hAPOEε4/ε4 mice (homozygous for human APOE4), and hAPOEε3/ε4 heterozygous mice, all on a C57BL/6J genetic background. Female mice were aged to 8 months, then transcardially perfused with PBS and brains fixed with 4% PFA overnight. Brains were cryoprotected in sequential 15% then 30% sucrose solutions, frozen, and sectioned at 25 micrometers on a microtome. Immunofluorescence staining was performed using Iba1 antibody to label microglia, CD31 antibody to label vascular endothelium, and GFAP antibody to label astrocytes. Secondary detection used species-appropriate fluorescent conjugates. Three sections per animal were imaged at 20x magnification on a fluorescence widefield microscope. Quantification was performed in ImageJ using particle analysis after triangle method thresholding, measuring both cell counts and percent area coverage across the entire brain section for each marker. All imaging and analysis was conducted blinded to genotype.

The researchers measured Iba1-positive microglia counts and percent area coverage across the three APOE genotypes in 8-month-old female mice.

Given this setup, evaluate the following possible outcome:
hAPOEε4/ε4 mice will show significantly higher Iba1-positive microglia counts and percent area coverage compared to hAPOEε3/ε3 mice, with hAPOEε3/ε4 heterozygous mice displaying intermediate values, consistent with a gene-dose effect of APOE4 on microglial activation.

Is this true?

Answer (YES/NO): NO